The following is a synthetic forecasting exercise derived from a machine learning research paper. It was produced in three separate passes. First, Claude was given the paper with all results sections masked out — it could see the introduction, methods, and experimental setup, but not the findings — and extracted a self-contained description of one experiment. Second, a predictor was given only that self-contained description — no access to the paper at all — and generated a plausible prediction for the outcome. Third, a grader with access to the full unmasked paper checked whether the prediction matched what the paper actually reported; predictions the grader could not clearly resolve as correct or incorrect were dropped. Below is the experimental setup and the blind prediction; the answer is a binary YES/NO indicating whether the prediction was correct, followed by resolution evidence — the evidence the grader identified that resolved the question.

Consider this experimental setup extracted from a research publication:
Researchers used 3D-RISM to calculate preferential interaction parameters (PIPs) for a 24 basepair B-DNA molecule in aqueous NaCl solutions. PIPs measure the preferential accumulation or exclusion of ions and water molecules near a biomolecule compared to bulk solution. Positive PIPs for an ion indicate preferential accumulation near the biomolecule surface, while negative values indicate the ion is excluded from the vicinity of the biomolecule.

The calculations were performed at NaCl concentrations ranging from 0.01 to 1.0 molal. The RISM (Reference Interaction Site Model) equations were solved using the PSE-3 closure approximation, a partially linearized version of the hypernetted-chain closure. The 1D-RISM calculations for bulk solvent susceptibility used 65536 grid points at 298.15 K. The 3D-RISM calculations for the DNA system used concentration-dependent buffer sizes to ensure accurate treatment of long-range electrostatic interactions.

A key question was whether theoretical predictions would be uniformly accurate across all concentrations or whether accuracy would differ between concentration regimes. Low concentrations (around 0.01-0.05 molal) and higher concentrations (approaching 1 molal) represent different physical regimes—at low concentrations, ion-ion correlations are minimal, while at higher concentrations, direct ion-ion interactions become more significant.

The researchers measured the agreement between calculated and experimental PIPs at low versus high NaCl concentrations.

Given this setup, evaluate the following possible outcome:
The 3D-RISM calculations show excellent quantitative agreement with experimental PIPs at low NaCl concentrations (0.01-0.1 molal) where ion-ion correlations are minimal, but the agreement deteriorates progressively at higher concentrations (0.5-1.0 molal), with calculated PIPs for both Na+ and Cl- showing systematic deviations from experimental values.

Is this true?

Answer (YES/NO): NO